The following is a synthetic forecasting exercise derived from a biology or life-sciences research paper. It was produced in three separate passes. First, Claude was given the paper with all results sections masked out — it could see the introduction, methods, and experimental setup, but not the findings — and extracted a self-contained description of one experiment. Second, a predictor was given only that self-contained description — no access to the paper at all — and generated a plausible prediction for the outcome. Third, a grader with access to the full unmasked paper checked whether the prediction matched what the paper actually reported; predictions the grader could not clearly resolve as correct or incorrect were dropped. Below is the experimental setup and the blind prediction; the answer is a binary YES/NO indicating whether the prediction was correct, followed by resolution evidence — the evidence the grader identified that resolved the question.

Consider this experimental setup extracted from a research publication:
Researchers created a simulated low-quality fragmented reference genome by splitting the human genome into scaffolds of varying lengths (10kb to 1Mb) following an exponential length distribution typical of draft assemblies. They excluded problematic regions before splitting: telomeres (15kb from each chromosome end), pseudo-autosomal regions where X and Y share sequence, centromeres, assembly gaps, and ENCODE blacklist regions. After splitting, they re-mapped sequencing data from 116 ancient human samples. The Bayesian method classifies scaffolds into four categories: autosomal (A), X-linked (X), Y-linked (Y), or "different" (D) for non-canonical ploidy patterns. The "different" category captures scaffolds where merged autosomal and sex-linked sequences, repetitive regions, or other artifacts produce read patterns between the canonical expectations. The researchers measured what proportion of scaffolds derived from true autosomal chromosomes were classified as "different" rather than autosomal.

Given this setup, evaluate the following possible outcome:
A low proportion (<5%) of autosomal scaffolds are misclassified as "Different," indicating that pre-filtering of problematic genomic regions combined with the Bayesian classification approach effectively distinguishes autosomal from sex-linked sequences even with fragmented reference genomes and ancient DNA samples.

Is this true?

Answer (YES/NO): YES